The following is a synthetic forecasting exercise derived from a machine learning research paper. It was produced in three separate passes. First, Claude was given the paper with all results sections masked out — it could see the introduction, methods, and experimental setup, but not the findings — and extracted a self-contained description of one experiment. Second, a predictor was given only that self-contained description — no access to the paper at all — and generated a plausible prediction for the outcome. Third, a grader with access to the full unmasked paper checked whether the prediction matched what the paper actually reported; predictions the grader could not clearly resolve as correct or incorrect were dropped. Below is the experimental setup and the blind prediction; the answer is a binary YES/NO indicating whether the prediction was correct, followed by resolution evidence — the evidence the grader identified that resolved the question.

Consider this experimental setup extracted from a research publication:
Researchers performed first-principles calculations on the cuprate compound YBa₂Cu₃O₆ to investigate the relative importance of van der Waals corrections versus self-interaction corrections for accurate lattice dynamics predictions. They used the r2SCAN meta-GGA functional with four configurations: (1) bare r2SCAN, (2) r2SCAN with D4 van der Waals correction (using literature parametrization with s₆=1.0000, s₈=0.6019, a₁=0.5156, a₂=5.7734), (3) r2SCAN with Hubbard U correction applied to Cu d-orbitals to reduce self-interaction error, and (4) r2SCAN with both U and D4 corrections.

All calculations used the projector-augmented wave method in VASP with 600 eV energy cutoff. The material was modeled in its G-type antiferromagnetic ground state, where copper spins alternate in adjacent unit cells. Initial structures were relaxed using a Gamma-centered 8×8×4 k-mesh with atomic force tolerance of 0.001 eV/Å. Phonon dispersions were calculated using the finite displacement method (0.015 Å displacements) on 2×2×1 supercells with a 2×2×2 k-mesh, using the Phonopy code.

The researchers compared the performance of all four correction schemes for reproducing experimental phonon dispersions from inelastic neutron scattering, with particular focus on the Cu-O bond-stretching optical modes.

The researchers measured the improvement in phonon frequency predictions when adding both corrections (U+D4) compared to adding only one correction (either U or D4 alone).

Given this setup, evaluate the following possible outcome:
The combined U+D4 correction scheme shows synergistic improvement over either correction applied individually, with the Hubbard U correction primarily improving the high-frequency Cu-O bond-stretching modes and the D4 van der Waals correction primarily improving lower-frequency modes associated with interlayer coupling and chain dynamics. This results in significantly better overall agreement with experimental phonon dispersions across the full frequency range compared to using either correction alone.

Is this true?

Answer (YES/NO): NO